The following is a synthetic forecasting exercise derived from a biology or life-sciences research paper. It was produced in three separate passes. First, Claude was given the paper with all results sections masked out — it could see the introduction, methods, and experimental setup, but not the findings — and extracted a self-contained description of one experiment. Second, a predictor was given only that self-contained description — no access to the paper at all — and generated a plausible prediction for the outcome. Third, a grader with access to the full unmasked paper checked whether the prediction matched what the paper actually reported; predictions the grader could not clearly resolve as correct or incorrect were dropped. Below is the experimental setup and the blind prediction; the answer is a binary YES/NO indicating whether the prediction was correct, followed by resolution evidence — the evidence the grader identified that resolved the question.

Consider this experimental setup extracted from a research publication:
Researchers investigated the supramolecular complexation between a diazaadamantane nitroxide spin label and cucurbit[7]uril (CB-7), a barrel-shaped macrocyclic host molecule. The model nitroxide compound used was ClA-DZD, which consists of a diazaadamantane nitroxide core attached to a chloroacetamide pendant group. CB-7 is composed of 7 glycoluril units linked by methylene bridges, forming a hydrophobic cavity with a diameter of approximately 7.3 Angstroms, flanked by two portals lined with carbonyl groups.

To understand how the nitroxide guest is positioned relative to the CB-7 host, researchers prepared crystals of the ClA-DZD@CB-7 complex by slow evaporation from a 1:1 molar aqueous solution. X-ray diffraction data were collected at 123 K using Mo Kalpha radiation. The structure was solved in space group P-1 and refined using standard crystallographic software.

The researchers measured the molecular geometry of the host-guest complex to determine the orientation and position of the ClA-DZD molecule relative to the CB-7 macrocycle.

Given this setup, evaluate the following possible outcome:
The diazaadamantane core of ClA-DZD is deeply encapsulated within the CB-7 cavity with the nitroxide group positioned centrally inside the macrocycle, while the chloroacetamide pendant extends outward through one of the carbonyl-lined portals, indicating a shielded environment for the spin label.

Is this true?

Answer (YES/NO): YES